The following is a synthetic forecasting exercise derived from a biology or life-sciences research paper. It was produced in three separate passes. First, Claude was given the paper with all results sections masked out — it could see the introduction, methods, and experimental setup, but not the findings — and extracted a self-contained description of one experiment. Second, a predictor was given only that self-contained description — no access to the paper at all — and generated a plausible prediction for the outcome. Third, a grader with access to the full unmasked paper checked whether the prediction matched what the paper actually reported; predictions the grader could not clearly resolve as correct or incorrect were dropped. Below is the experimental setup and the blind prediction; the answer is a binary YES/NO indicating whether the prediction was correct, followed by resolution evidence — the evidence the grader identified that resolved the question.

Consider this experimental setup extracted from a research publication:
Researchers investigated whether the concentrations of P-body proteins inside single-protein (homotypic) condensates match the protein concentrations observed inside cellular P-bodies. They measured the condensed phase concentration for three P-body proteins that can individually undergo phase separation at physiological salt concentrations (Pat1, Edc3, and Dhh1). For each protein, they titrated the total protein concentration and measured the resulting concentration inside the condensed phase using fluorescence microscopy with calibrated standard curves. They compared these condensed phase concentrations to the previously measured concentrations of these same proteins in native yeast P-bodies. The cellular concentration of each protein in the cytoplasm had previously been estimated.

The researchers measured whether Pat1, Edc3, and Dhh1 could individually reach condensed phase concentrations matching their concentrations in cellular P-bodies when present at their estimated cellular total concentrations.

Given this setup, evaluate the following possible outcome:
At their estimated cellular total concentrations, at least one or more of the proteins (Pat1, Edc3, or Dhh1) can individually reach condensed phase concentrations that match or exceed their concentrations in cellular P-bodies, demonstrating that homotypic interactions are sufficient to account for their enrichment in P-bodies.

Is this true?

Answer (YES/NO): YES